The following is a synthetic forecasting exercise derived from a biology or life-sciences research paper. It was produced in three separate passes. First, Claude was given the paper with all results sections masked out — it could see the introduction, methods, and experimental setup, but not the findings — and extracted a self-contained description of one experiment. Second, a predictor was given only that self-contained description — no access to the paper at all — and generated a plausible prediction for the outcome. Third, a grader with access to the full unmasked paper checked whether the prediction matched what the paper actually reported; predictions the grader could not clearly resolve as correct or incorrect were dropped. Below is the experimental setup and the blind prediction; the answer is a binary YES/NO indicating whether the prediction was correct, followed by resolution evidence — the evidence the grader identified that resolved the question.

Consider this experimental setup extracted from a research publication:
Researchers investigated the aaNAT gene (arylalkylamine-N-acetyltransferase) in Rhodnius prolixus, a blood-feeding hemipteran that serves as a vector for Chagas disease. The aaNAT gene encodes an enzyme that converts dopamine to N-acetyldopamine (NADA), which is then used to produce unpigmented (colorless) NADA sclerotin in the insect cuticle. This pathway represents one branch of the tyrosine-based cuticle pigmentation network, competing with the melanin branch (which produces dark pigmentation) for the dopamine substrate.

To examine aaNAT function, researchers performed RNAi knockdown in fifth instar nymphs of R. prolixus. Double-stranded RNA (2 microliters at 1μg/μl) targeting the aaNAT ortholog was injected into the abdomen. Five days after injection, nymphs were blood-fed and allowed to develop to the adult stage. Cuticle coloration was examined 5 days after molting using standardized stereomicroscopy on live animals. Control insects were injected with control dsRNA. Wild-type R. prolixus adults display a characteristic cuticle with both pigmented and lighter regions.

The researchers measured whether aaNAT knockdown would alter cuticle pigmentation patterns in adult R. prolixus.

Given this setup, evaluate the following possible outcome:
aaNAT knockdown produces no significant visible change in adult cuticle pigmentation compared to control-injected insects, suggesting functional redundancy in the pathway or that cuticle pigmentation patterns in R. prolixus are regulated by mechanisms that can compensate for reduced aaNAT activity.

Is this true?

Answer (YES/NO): NO